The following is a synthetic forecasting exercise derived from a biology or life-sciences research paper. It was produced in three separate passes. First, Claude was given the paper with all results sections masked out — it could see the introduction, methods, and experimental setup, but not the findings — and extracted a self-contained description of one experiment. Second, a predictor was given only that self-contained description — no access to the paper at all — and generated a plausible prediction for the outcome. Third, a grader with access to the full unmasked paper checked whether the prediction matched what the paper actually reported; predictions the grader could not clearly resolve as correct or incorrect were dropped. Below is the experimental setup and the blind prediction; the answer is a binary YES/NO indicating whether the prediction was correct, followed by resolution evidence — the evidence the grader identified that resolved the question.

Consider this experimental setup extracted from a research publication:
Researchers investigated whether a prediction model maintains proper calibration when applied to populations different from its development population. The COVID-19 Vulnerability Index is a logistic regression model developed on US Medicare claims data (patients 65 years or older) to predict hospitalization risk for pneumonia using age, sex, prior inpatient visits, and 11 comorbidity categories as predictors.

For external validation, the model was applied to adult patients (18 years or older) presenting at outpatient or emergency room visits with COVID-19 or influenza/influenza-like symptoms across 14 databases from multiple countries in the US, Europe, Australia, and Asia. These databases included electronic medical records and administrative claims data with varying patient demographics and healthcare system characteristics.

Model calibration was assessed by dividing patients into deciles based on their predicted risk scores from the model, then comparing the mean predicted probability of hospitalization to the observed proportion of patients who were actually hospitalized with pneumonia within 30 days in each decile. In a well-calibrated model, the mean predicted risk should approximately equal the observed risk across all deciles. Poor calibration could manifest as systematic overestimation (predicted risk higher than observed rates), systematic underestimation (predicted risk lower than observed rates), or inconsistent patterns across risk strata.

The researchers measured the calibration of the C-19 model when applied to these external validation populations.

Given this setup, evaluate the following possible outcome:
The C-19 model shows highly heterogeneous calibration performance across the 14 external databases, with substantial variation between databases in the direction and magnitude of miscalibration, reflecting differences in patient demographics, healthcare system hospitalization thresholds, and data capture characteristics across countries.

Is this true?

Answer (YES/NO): NO